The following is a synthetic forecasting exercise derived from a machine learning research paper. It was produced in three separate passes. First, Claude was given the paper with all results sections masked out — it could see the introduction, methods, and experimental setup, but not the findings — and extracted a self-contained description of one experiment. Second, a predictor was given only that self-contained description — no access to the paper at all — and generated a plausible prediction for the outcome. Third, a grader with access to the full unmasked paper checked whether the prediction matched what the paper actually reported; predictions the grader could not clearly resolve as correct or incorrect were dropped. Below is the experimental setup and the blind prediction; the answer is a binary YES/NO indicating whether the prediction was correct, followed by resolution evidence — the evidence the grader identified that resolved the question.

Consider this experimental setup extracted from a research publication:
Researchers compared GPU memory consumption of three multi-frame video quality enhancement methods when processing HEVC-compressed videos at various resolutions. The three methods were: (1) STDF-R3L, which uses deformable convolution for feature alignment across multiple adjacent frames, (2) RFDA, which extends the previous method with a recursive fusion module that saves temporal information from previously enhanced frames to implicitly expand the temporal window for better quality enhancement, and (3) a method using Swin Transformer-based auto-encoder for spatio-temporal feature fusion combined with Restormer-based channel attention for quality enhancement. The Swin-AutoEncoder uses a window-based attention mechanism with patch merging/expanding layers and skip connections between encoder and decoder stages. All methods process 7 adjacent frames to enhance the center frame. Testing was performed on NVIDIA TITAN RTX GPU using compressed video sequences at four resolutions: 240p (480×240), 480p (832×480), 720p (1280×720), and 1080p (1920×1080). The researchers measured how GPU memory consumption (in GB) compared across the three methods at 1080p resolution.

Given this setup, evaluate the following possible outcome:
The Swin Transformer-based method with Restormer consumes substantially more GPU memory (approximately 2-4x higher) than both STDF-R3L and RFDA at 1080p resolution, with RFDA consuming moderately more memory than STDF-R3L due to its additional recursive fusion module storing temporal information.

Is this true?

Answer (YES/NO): NO